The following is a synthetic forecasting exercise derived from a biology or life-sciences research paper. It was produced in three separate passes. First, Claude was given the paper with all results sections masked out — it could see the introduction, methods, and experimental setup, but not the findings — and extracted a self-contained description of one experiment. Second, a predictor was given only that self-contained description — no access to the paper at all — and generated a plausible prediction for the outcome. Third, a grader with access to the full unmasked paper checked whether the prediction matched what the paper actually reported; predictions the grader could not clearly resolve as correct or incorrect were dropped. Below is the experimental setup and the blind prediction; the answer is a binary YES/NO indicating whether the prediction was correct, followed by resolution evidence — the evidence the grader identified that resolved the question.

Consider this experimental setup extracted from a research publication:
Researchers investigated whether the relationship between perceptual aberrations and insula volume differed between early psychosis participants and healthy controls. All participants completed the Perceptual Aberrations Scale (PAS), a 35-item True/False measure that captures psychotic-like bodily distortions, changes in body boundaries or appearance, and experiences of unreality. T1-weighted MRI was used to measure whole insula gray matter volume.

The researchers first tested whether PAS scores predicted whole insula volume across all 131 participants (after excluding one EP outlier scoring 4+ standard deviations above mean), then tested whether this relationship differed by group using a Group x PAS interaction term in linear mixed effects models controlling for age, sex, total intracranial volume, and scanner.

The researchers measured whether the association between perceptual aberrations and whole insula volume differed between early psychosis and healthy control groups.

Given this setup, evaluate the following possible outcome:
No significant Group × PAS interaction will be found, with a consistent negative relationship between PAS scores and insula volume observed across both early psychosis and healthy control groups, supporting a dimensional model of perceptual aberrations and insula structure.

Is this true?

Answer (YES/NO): NO